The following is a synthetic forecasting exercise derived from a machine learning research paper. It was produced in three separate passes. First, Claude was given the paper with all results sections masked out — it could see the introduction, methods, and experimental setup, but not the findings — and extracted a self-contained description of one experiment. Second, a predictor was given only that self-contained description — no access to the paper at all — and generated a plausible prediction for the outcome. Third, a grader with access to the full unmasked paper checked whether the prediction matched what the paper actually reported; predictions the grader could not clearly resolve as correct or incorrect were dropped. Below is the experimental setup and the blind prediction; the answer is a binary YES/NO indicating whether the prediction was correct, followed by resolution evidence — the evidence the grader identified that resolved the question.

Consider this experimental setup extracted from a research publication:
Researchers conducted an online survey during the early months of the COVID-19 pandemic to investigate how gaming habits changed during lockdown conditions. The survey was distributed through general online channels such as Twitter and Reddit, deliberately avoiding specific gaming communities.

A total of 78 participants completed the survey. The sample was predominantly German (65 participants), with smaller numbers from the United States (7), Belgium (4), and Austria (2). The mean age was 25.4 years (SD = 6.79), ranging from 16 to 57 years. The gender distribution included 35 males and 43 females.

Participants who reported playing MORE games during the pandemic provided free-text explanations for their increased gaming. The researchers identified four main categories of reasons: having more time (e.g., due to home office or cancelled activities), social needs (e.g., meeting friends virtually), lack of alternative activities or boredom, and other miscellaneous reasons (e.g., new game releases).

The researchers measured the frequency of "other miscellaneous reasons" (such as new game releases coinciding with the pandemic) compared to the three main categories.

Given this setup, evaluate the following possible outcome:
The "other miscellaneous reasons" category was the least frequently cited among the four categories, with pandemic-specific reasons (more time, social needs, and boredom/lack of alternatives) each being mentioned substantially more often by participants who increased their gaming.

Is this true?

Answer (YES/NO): YES